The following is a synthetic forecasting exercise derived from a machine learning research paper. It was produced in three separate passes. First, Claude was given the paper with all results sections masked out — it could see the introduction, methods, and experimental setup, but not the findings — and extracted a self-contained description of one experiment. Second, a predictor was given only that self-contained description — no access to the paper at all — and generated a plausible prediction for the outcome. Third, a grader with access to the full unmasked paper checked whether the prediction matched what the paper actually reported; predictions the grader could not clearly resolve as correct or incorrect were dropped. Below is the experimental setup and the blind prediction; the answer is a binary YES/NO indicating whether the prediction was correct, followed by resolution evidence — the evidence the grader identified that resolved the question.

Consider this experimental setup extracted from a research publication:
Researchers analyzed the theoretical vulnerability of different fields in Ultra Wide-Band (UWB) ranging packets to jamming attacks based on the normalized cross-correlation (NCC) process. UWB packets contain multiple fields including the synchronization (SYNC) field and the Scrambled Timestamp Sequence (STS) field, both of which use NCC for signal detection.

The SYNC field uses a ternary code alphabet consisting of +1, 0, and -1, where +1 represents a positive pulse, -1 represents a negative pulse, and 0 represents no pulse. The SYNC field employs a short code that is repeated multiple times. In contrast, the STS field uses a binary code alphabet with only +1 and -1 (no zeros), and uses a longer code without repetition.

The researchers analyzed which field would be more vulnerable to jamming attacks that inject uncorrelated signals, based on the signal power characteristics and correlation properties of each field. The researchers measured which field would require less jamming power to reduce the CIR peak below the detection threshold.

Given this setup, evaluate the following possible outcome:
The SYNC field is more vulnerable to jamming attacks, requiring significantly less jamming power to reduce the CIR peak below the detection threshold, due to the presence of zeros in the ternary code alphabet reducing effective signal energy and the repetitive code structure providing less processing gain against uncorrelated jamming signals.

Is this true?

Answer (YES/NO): YES